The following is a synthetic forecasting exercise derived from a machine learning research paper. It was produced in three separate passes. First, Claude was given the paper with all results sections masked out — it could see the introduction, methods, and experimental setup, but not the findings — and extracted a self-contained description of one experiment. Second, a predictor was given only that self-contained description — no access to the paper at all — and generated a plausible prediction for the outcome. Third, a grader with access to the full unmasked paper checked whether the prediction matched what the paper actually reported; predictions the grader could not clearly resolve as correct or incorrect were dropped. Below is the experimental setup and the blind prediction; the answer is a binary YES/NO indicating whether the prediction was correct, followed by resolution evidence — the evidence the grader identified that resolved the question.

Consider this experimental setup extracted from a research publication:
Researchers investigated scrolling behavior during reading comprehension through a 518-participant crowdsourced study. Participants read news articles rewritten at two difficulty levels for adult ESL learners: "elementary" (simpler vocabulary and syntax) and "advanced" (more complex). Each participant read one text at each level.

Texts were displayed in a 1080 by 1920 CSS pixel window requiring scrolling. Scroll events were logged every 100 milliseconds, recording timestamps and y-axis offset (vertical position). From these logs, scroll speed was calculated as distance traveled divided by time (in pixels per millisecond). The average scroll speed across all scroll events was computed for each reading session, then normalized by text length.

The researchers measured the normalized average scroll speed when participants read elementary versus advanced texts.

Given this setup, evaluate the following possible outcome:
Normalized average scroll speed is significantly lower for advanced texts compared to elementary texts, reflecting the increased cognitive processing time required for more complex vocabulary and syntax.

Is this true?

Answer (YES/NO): YES